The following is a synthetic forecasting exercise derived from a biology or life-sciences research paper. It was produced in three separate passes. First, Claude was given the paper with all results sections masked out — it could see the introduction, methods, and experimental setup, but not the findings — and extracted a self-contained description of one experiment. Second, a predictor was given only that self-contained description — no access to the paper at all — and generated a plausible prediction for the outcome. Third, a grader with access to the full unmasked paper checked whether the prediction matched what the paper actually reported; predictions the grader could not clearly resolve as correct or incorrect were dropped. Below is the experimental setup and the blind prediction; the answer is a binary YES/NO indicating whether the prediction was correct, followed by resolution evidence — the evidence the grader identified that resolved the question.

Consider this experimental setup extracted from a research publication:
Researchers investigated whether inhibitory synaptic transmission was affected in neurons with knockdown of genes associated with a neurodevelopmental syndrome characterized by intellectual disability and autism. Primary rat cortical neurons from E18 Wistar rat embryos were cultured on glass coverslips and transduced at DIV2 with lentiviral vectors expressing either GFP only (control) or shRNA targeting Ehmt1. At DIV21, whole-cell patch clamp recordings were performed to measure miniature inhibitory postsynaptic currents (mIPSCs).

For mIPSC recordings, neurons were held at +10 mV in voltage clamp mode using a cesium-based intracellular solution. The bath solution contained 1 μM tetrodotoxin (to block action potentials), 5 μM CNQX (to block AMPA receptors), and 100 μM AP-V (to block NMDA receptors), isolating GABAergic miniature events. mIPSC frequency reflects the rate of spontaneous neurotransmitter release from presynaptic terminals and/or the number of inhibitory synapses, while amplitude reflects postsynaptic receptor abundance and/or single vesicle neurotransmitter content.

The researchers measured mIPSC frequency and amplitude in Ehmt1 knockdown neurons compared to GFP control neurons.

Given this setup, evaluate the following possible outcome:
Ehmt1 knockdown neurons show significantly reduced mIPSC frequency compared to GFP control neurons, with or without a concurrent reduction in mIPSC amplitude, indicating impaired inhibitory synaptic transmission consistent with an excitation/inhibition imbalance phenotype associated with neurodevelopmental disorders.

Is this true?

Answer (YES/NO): YES